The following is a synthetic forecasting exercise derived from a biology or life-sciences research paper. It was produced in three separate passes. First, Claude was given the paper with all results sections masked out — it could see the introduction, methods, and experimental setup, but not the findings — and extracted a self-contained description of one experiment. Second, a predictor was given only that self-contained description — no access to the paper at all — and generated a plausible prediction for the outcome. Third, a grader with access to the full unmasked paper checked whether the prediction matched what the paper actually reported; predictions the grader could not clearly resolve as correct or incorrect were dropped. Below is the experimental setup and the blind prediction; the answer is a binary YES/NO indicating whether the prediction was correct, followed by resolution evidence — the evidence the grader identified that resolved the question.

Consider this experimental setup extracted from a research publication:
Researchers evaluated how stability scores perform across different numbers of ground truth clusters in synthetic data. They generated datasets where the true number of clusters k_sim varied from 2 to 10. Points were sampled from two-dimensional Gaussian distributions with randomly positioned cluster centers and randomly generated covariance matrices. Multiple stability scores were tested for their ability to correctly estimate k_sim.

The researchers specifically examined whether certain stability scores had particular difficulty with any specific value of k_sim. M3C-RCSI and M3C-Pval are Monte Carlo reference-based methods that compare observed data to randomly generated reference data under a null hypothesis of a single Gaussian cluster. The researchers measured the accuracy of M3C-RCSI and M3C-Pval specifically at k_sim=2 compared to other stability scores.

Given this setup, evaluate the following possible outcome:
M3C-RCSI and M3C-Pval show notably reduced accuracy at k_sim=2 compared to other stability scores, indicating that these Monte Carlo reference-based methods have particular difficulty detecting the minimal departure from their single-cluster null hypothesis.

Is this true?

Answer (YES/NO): YES